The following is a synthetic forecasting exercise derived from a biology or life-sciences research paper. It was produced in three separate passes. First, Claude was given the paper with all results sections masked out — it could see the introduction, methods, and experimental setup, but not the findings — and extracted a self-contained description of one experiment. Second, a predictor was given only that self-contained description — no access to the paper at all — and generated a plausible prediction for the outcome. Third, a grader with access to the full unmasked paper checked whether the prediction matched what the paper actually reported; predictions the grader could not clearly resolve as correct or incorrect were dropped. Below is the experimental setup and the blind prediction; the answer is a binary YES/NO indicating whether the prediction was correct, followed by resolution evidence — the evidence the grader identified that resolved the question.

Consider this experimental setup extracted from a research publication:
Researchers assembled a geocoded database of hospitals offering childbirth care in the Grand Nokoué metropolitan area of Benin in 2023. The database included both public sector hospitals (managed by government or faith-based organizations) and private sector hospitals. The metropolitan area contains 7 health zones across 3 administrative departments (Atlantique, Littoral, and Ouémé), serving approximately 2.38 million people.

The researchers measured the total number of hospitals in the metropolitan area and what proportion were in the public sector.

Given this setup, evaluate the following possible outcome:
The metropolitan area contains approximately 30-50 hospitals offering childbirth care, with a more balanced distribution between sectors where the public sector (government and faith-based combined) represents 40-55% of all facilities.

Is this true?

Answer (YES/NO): NO